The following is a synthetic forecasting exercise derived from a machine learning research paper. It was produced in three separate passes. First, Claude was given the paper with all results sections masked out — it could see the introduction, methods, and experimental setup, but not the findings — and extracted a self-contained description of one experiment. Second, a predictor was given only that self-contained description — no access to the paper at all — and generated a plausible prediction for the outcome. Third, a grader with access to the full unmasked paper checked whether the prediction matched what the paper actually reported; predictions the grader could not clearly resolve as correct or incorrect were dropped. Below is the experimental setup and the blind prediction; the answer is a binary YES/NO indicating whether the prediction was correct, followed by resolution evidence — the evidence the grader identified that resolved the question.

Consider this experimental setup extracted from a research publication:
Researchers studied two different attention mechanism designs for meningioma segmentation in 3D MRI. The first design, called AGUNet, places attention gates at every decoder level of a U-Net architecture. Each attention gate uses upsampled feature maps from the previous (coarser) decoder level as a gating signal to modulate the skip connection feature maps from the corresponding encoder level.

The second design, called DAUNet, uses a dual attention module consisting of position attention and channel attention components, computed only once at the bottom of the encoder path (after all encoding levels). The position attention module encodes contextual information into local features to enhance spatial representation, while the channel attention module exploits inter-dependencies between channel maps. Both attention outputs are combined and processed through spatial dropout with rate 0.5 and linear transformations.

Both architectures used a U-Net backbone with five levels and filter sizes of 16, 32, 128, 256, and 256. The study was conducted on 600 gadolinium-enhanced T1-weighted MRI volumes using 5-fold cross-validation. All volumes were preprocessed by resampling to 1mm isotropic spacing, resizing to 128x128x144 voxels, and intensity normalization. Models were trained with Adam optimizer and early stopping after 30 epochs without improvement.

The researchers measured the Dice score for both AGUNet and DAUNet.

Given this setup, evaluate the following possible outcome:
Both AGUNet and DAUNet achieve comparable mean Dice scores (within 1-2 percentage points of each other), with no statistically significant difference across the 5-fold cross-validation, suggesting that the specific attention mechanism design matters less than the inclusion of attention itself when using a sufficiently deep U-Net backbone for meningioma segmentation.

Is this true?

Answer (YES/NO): NO